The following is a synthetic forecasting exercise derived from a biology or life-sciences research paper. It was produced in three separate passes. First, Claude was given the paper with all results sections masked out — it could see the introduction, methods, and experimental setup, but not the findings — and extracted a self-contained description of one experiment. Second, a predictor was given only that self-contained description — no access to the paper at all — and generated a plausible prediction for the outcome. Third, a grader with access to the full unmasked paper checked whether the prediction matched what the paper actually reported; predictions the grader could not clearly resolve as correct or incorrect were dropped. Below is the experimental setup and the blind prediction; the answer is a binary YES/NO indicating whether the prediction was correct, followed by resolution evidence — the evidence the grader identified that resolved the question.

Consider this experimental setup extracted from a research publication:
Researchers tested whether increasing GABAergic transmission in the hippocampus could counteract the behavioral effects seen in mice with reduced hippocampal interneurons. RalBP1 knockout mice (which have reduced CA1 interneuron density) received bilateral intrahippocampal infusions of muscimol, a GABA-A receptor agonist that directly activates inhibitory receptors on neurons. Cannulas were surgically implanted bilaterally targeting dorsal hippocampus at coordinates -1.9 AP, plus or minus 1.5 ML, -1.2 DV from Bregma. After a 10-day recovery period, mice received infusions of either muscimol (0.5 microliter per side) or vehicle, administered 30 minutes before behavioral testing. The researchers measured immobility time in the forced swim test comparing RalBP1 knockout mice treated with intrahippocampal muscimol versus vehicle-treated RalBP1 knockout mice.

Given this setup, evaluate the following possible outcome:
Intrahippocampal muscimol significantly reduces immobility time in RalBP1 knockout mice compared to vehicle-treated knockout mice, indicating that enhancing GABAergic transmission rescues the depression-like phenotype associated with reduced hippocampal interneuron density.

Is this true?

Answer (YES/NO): NO